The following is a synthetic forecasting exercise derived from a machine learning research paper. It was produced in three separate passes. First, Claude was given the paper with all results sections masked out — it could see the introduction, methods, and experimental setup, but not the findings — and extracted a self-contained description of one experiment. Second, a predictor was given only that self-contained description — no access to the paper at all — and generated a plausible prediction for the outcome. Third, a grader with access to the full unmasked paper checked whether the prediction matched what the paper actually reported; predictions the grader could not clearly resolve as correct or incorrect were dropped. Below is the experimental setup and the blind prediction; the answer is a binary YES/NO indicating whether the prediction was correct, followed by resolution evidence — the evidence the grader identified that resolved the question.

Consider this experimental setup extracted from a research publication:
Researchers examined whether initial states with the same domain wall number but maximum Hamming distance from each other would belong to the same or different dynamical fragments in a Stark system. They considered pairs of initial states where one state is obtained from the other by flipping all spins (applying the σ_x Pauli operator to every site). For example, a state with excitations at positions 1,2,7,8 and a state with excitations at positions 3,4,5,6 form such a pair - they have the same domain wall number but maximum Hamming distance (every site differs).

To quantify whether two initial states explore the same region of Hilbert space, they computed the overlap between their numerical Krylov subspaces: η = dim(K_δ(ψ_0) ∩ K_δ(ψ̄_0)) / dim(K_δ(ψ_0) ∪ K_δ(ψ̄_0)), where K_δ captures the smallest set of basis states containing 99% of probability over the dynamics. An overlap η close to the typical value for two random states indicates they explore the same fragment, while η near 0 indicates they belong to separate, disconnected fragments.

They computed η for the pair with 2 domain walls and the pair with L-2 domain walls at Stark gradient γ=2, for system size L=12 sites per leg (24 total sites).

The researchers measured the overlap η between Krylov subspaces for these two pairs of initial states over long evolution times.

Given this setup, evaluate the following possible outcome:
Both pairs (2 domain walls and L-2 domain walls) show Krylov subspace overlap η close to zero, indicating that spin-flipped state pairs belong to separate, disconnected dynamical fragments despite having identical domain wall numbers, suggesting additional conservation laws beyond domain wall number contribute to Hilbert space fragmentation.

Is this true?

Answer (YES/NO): NO